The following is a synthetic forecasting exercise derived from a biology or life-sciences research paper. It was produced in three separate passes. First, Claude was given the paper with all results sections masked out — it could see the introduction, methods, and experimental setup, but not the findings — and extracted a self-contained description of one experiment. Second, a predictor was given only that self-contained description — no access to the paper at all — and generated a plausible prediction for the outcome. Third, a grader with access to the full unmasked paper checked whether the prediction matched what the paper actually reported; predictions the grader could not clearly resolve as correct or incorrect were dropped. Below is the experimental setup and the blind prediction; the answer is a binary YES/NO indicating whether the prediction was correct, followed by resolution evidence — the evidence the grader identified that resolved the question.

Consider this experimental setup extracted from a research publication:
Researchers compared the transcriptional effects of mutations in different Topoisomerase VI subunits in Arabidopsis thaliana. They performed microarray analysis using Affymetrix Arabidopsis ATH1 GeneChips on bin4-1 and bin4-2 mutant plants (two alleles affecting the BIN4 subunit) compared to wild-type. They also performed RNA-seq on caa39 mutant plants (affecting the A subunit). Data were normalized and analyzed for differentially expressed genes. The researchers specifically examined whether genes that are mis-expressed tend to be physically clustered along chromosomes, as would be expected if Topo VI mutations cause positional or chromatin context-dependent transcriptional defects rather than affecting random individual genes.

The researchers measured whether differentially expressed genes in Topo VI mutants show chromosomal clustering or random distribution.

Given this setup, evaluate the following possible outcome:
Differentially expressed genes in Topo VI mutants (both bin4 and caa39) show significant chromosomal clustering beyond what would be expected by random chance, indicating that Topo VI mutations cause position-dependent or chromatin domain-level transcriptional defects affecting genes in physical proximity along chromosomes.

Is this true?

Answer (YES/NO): YES